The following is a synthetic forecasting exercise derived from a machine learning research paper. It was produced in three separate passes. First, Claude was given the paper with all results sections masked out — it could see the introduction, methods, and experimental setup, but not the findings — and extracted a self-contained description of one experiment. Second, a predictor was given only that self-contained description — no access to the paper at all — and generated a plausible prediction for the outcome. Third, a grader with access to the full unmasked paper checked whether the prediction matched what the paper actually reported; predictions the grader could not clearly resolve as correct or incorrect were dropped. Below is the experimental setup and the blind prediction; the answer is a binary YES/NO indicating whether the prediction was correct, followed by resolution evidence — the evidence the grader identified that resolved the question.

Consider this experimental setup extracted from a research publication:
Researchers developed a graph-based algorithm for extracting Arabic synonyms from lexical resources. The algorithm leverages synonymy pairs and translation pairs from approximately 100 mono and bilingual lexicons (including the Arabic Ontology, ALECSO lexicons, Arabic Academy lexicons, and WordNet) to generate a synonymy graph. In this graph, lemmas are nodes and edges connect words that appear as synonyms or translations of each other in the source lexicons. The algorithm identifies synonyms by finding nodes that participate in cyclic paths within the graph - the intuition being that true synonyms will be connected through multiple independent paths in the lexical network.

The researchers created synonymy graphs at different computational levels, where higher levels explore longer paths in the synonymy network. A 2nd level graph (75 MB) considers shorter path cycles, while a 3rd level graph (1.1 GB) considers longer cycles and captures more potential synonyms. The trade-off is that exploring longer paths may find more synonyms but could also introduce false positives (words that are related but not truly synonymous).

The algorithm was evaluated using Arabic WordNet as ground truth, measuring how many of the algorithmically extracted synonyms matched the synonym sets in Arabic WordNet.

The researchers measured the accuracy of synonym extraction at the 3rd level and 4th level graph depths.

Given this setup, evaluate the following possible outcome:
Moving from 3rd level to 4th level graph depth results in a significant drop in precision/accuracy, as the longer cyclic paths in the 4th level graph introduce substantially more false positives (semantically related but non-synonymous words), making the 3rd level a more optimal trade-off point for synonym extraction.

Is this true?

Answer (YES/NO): YES